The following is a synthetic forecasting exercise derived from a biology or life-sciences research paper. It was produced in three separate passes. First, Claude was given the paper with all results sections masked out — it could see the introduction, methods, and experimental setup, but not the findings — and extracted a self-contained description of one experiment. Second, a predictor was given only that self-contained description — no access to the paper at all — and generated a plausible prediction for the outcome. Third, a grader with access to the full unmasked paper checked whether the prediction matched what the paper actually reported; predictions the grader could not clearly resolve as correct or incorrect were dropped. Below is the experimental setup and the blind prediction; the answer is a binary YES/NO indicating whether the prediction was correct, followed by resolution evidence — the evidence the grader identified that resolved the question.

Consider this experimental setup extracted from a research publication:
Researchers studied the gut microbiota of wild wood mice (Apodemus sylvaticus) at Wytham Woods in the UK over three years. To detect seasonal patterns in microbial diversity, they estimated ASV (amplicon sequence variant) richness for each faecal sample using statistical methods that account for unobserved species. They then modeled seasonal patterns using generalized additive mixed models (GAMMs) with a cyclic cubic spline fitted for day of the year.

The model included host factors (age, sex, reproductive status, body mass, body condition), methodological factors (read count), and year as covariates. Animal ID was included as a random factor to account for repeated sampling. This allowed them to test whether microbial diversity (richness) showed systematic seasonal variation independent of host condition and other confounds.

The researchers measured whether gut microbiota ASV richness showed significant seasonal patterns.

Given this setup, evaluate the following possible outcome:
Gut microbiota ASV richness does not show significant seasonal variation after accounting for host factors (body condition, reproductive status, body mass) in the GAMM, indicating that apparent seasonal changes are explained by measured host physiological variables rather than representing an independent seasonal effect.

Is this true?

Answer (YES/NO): NO